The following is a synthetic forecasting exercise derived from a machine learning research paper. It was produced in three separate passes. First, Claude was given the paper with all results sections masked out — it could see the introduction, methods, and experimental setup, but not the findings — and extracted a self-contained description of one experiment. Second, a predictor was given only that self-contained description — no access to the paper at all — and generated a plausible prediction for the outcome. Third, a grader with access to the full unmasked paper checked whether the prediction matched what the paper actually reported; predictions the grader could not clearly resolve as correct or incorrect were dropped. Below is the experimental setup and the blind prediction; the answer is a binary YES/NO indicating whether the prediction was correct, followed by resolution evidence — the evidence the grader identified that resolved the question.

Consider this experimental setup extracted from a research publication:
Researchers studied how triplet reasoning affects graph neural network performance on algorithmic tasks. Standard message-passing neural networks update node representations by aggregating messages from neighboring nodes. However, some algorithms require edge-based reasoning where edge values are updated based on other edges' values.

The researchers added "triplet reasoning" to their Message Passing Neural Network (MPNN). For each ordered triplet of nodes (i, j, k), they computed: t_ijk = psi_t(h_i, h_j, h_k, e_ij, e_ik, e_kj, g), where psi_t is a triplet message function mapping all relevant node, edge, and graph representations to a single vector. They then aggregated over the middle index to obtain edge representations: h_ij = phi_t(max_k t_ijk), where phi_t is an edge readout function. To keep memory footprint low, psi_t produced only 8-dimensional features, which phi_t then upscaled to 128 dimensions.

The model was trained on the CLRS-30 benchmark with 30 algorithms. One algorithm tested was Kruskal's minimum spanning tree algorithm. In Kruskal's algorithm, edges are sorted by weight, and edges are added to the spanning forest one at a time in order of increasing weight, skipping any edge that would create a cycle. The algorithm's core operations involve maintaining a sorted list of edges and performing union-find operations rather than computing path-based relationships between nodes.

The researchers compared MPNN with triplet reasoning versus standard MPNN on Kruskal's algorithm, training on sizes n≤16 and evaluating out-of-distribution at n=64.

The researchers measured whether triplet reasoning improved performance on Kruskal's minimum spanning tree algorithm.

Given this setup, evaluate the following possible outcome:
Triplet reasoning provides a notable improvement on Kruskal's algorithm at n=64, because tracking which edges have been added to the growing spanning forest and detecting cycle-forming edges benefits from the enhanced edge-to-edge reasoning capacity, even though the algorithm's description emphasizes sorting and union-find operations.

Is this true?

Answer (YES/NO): YES